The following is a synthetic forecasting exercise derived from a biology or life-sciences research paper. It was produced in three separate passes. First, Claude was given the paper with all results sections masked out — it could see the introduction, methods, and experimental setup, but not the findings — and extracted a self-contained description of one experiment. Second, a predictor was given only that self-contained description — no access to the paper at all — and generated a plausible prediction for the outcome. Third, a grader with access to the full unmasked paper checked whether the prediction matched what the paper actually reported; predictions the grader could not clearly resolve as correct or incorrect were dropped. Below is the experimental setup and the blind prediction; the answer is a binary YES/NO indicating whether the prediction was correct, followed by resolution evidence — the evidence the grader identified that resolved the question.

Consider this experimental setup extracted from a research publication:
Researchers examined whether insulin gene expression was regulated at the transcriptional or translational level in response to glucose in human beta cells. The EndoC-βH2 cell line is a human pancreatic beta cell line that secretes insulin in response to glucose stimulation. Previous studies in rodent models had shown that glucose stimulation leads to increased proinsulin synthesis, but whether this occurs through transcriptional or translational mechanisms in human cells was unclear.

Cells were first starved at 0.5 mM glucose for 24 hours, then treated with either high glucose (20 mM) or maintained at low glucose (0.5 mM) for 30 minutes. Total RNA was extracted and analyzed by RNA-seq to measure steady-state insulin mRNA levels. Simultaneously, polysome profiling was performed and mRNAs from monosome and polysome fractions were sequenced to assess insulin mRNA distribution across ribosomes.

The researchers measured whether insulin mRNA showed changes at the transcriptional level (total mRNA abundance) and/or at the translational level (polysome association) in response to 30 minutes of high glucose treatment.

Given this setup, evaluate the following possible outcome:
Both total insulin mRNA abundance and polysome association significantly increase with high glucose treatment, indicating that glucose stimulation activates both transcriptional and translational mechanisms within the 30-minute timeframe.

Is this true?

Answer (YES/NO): NO